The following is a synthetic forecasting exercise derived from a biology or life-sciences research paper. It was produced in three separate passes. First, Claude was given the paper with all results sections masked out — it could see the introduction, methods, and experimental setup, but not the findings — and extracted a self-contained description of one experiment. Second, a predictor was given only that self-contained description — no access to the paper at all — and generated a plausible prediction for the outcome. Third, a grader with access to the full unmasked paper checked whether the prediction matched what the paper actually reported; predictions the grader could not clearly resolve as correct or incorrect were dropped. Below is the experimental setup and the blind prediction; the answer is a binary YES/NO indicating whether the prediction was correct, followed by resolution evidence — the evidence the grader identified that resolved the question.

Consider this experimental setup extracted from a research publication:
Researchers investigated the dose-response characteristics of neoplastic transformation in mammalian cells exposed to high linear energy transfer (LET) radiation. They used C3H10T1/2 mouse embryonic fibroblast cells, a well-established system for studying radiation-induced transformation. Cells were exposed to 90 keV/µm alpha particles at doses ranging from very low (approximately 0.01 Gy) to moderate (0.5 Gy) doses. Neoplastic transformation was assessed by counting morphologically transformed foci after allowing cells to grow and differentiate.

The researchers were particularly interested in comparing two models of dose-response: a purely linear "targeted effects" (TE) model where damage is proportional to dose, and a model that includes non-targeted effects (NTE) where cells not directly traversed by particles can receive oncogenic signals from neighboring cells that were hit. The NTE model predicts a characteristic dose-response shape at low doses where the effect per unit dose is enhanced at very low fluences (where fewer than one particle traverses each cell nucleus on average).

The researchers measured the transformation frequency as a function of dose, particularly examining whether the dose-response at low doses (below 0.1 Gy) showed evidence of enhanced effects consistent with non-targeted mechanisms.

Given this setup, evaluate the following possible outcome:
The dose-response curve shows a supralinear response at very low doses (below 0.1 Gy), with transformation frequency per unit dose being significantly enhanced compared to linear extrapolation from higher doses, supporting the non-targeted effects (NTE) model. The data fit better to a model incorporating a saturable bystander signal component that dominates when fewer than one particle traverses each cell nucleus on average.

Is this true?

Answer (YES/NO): YES